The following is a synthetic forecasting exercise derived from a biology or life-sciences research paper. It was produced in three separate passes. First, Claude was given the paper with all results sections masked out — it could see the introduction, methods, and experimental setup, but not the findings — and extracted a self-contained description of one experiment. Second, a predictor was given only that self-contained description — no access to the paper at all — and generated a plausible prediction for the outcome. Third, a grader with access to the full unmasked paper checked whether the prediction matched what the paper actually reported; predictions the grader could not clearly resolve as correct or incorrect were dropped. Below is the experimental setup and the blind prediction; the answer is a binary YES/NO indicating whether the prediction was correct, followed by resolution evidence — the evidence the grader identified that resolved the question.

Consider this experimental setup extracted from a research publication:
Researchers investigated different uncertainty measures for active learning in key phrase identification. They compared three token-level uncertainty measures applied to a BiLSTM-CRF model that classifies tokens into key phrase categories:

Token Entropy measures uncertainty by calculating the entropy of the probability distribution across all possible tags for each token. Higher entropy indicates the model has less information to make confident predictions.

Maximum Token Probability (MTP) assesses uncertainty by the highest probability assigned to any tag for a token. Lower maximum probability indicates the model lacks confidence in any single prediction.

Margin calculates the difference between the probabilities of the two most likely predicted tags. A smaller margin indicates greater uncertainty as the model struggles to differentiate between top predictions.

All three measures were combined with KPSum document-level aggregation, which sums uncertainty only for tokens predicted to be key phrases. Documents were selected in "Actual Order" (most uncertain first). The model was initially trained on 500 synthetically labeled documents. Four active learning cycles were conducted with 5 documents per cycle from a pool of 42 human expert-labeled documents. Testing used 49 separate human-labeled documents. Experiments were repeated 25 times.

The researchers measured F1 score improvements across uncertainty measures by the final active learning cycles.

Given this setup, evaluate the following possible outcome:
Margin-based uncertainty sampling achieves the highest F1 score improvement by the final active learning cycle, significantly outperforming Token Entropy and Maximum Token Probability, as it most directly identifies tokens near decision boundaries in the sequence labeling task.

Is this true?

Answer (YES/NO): NO